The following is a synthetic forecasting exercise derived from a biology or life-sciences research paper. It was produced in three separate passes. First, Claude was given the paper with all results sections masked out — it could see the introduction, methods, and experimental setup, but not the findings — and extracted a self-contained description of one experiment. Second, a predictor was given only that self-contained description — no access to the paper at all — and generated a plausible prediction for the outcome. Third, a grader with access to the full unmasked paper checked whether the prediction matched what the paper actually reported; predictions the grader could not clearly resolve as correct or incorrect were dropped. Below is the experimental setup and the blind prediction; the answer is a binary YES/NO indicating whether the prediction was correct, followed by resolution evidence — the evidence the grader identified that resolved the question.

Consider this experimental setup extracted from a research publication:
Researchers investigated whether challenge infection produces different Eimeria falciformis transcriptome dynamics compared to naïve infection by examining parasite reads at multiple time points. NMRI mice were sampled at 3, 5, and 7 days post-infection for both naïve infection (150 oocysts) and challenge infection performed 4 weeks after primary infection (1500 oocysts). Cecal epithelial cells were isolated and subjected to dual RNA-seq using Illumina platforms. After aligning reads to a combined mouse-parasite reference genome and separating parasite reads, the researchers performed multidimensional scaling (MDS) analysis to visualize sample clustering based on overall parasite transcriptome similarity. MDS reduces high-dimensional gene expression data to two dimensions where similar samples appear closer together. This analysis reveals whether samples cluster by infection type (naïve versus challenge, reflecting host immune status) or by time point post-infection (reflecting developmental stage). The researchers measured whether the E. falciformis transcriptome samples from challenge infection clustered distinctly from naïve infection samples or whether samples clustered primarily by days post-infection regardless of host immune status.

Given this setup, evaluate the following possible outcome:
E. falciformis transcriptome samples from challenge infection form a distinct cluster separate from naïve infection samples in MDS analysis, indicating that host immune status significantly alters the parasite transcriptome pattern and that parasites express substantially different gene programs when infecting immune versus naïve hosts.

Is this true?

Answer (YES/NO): NO